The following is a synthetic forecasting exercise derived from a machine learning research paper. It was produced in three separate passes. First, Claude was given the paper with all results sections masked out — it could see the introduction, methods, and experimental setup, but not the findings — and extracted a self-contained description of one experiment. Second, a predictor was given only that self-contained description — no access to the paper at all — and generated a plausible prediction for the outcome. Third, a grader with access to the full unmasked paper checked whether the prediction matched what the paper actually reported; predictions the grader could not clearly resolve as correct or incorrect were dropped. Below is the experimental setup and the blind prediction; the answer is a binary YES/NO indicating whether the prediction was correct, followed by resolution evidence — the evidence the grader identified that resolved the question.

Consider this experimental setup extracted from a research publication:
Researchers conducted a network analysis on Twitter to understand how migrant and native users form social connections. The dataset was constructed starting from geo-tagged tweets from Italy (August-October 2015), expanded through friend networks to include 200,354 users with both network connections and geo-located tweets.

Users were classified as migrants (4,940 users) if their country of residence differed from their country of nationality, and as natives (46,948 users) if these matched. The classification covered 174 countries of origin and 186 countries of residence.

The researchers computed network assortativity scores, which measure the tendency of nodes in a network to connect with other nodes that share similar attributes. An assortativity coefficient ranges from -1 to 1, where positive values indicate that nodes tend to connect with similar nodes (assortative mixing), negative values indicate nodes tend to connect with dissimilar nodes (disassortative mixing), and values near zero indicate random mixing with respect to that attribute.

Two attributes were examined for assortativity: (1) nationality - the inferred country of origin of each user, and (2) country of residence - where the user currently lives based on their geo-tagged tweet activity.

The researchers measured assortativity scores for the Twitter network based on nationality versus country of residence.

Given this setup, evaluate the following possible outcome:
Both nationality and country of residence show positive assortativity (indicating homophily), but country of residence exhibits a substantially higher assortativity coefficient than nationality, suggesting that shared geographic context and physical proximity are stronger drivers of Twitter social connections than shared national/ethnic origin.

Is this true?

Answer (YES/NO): NO